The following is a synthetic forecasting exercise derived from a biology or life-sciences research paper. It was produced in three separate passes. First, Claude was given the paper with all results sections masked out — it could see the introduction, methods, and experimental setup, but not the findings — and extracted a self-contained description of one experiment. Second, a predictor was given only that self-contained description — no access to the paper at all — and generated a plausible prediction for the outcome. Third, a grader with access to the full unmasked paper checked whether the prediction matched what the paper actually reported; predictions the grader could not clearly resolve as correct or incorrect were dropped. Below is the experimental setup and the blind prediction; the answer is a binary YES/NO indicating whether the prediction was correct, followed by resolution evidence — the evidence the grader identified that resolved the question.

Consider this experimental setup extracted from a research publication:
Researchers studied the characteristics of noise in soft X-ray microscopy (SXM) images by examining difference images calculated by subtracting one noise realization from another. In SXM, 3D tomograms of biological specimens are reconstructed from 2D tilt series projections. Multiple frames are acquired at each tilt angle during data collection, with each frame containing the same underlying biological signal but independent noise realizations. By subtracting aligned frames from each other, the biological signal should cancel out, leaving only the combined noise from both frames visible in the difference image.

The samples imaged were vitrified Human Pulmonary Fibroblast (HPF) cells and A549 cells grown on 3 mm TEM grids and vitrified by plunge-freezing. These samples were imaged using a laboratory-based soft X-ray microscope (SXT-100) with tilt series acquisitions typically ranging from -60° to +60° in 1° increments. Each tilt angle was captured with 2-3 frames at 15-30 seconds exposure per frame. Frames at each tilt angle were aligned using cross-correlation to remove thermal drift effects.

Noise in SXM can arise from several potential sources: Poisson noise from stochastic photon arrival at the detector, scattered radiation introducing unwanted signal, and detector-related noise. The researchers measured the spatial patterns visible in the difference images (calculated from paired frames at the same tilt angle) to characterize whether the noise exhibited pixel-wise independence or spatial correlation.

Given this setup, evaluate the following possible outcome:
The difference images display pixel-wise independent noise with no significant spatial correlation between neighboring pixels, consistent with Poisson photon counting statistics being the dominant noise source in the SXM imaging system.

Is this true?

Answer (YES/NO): NO